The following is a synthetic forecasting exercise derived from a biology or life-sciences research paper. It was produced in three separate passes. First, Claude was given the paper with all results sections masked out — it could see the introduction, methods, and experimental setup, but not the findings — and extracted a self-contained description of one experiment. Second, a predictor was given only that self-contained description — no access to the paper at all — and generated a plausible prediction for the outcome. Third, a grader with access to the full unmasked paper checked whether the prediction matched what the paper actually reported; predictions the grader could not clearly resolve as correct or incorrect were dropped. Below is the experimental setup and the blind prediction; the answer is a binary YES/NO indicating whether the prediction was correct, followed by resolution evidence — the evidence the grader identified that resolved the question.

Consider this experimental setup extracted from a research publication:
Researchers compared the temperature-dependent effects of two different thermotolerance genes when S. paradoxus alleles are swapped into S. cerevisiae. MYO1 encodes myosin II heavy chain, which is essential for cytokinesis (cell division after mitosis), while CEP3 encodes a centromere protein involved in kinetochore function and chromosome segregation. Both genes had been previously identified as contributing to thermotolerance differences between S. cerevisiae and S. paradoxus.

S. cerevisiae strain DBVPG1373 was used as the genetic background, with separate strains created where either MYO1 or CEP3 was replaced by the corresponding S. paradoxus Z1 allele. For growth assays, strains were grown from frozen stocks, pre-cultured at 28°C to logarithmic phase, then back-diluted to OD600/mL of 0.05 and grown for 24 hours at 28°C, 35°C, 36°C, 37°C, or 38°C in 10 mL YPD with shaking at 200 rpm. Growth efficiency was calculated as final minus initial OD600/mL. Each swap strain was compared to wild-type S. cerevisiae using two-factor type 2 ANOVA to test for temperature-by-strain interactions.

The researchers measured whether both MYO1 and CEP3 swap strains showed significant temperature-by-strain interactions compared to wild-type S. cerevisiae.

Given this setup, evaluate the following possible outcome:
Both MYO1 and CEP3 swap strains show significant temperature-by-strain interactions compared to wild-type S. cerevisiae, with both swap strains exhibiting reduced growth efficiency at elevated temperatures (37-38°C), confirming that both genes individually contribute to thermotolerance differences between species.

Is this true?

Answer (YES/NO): NO